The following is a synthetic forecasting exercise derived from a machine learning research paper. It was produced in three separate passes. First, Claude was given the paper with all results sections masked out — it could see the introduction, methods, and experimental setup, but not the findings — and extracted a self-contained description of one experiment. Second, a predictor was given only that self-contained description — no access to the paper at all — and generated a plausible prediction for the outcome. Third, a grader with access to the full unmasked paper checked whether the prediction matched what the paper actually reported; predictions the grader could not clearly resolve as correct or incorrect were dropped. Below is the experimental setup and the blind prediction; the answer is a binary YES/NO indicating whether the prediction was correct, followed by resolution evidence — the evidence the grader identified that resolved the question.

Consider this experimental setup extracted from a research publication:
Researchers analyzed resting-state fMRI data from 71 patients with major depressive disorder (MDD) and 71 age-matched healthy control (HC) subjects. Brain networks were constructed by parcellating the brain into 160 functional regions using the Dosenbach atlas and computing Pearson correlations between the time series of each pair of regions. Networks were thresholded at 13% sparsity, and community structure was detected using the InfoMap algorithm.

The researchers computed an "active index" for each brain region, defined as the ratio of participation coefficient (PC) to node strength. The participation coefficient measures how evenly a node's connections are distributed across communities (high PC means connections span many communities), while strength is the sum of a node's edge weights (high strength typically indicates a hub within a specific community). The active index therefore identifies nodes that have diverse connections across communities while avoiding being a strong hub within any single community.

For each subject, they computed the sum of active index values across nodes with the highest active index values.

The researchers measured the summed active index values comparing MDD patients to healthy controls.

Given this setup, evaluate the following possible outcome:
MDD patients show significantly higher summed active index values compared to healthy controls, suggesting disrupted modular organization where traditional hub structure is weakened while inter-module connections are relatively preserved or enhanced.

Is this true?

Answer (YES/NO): NO